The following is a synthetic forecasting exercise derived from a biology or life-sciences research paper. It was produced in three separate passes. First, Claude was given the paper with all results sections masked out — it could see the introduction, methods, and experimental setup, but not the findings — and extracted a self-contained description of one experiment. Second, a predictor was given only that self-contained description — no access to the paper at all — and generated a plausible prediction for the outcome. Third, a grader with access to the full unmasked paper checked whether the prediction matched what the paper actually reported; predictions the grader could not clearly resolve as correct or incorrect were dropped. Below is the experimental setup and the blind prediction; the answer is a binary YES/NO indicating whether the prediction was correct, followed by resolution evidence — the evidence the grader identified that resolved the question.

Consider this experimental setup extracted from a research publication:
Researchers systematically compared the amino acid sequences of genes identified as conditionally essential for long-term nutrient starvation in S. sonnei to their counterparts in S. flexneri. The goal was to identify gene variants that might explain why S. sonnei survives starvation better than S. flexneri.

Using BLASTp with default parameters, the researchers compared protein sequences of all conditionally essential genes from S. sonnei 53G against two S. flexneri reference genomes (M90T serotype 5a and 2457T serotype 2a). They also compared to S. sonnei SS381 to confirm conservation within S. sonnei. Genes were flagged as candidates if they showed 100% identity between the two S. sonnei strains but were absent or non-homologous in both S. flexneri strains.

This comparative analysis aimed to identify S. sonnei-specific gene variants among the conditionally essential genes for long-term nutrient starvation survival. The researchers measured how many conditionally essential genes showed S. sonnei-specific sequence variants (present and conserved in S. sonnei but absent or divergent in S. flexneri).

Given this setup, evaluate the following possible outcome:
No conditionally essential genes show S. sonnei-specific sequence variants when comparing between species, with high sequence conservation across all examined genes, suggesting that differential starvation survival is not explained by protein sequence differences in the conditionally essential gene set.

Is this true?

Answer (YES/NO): NO